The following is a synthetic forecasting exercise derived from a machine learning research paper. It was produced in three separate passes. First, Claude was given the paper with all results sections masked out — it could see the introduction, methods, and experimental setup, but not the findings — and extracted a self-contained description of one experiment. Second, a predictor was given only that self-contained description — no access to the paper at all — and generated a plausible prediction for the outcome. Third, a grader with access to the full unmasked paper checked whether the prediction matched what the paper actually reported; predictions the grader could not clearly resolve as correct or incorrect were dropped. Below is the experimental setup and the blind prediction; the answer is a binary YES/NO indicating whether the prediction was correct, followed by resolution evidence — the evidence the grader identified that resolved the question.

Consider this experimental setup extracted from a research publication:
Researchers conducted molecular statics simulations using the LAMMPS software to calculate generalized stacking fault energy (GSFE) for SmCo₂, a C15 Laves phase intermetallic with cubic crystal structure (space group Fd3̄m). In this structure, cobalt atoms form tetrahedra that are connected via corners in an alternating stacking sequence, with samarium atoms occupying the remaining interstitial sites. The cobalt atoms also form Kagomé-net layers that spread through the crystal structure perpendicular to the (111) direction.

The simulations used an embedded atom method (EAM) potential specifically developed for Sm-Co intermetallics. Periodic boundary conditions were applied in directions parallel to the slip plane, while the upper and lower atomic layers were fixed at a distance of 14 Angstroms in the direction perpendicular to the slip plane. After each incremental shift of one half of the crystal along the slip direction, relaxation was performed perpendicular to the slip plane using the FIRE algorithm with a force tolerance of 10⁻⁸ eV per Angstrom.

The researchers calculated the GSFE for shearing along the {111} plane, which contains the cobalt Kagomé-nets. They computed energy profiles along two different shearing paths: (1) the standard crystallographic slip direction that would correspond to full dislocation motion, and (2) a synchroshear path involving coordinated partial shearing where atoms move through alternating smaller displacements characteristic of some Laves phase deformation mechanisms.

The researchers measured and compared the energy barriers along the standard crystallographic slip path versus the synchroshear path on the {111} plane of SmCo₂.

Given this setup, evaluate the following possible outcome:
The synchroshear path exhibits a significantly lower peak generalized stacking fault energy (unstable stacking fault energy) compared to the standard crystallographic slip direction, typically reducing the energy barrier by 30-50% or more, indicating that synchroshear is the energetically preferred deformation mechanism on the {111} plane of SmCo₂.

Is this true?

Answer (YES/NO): NO